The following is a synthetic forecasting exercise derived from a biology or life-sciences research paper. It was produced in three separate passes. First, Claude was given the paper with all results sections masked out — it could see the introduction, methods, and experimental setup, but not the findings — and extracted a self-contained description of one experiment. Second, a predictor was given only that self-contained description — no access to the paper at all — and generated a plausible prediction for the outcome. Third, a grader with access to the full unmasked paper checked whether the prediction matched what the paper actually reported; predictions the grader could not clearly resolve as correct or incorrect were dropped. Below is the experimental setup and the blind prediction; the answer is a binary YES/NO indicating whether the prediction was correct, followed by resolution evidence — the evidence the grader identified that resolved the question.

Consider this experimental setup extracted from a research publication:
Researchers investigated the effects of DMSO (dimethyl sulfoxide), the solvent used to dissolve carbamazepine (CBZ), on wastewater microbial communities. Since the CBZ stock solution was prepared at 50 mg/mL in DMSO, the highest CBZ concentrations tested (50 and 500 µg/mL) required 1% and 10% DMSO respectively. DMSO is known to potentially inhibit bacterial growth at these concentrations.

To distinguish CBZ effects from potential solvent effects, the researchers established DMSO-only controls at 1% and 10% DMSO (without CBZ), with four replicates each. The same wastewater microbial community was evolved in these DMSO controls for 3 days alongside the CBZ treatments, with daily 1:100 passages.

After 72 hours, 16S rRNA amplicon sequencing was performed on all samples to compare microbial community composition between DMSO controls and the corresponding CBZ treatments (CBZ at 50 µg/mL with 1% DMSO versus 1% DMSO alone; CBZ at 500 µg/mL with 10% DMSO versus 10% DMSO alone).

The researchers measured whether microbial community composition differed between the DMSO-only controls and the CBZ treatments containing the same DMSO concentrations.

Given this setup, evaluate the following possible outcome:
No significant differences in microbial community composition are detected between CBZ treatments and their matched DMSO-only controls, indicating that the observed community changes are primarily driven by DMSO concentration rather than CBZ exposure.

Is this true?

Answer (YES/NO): NO